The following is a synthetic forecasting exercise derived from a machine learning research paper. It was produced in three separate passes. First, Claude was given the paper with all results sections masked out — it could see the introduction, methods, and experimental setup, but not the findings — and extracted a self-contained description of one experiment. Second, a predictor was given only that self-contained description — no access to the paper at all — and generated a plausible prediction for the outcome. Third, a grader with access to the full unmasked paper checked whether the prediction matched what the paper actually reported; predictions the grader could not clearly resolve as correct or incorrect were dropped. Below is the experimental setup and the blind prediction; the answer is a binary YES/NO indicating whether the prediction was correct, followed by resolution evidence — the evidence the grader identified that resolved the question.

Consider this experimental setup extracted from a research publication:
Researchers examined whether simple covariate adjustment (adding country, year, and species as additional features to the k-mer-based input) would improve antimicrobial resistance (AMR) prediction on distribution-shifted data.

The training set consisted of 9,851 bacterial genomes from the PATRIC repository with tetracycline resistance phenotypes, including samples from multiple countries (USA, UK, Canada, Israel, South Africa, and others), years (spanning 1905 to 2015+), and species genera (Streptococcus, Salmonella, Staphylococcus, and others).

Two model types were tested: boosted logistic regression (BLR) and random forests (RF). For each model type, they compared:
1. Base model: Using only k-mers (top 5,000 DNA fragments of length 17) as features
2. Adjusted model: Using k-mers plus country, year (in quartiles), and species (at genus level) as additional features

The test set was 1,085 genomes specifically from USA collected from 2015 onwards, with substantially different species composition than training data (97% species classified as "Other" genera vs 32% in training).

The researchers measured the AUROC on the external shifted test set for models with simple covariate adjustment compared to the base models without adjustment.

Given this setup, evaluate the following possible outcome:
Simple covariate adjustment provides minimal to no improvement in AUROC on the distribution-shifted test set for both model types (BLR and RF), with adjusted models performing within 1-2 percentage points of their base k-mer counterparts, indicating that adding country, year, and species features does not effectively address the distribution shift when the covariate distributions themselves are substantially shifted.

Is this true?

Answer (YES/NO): NO